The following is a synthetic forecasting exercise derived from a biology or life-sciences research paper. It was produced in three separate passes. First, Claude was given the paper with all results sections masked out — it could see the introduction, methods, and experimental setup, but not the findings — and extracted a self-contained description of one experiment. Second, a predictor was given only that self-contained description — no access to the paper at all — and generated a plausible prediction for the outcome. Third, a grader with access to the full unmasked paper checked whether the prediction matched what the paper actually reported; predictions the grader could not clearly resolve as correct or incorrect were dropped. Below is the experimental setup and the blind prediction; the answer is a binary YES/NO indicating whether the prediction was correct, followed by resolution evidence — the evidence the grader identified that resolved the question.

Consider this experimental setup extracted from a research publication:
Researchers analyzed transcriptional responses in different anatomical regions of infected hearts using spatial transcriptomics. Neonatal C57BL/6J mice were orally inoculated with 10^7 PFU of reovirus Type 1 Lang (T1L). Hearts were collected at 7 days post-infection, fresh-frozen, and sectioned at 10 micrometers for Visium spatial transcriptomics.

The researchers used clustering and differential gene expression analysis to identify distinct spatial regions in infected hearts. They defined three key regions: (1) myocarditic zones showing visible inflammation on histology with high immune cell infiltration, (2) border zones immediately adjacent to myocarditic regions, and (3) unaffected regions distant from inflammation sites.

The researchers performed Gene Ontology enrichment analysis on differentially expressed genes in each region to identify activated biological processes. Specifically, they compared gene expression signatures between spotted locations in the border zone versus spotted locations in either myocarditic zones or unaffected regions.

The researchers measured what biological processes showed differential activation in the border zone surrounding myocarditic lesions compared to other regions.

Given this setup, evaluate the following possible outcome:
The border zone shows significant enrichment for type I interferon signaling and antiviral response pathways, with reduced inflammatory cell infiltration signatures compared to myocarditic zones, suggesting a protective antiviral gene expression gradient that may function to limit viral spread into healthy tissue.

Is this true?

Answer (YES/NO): NO